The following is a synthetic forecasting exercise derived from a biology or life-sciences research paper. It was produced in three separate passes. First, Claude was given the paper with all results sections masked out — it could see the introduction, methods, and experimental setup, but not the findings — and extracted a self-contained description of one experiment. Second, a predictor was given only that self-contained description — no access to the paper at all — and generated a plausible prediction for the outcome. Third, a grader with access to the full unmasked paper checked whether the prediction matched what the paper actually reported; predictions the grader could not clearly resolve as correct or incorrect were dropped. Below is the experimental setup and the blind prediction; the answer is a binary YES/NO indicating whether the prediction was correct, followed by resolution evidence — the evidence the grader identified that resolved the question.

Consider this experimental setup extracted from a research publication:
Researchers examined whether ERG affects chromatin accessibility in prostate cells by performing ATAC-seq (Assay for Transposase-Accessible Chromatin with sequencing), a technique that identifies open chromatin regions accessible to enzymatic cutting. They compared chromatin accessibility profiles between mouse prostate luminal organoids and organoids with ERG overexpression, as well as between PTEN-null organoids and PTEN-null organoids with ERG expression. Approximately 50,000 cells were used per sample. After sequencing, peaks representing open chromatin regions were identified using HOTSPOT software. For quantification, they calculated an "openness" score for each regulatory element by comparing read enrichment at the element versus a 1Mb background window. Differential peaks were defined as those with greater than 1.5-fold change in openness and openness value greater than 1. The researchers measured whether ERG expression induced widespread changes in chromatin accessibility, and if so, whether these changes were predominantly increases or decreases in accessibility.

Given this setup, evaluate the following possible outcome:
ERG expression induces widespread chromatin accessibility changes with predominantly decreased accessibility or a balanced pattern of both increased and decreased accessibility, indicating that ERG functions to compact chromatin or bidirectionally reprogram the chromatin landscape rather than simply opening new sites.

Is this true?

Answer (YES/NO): YES